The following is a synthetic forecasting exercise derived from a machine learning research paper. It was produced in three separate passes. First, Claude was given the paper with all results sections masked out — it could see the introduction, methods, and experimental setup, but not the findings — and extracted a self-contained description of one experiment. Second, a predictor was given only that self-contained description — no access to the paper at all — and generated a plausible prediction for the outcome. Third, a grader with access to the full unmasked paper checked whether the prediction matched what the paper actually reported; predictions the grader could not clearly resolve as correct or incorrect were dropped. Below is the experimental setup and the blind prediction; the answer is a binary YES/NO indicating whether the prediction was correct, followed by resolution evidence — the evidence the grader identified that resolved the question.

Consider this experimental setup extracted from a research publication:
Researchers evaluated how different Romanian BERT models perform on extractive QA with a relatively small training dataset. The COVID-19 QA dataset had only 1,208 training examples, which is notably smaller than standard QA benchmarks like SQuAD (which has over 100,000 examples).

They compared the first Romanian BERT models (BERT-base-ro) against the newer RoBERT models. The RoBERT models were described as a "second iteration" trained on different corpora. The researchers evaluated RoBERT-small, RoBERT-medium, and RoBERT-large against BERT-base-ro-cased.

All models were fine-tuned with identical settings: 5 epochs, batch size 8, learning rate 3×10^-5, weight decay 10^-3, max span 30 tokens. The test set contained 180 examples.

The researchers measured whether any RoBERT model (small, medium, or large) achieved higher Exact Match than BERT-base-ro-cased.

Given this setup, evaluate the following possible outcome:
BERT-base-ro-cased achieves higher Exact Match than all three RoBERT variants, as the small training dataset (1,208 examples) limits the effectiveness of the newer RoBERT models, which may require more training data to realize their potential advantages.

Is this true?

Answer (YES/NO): YES